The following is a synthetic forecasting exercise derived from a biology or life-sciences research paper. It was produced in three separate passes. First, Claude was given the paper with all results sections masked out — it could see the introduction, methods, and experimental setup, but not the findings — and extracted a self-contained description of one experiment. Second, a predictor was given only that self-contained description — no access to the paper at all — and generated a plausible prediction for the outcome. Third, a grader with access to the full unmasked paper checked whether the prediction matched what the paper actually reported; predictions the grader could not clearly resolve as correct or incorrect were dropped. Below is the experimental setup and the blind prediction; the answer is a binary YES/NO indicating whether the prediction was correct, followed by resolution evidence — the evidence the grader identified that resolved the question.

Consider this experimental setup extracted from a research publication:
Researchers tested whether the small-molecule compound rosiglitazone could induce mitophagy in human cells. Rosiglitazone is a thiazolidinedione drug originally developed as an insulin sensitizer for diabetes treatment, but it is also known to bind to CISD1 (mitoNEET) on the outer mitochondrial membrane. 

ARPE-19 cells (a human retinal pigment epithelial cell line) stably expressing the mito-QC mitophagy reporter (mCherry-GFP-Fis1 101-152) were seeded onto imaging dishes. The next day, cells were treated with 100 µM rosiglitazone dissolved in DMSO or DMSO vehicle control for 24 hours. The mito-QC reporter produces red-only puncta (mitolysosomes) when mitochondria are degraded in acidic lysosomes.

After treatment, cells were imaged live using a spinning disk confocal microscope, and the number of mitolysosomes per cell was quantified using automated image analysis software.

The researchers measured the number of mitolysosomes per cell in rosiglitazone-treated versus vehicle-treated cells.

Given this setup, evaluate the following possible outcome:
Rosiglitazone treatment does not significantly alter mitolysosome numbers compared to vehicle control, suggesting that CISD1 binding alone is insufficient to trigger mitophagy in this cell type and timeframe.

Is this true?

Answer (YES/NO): NO